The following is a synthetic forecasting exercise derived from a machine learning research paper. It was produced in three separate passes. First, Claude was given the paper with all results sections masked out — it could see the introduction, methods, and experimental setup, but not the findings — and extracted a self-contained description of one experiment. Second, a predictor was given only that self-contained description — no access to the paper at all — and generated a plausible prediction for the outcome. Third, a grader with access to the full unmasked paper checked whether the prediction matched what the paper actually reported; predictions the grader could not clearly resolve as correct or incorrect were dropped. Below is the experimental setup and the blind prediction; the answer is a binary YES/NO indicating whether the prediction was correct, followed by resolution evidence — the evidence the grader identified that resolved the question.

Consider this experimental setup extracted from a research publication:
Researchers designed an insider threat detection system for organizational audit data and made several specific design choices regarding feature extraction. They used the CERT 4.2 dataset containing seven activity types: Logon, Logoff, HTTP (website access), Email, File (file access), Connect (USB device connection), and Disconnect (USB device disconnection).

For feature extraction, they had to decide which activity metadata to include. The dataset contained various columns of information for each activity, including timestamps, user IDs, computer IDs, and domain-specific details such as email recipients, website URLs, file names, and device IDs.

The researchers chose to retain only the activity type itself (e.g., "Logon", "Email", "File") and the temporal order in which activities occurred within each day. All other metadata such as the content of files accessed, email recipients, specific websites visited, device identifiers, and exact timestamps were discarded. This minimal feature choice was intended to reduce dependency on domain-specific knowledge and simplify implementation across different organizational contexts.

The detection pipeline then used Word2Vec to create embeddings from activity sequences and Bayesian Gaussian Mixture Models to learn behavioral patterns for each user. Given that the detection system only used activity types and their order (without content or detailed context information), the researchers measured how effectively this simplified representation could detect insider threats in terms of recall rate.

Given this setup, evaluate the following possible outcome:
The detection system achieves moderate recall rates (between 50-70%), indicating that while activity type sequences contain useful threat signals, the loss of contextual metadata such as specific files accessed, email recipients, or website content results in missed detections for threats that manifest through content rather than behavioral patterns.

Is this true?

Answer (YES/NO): NO